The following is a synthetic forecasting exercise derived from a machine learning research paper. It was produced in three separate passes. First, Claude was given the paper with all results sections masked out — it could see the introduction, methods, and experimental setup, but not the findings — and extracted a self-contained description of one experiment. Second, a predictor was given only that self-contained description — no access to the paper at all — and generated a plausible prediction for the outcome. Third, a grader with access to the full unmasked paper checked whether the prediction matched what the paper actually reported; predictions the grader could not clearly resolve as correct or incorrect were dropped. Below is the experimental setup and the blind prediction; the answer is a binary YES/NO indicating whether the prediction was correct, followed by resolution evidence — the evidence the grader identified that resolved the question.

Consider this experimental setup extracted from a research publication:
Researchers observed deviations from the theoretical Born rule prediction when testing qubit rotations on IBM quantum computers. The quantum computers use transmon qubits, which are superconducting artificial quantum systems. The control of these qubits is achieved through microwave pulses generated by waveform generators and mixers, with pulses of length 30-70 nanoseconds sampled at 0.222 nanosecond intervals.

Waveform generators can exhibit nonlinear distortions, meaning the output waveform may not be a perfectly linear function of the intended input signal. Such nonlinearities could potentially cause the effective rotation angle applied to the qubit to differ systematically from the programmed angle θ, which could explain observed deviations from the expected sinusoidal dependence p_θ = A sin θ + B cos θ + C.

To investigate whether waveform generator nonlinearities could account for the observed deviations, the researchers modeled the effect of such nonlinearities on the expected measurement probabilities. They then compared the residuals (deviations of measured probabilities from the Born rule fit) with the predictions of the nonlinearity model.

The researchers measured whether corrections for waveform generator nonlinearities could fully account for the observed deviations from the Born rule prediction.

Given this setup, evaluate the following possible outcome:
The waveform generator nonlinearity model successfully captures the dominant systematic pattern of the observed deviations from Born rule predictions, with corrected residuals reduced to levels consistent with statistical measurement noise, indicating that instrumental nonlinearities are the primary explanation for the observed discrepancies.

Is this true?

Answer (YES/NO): NO